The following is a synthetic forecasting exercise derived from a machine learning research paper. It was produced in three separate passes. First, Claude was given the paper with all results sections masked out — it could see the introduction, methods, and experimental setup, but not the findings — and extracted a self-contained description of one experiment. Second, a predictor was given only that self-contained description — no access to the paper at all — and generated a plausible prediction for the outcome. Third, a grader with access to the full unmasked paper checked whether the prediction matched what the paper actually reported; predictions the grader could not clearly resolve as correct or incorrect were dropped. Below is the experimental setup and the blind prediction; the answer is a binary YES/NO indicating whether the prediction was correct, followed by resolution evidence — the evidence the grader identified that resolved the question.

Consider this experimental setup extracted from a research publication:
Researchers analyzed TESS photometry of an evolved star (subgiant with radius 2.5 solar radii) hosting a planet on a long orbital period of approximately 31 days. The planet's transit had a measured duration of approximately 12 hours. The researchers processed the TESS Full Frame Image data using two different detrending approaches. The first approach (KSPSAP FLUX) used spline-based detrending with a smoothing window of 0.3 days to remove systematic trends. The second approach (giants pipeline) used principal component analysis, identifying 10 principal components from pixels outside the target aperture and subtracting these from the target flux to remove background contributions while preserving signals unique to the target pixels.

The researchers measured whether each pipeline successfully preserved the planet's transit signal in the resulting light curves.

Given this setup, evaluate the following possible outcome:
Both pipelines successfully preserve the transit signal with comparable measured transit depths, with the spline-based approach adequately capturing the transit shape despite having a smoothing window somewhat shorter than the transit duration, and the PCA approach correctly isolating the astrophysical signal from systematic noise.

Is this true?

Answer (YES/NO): NO